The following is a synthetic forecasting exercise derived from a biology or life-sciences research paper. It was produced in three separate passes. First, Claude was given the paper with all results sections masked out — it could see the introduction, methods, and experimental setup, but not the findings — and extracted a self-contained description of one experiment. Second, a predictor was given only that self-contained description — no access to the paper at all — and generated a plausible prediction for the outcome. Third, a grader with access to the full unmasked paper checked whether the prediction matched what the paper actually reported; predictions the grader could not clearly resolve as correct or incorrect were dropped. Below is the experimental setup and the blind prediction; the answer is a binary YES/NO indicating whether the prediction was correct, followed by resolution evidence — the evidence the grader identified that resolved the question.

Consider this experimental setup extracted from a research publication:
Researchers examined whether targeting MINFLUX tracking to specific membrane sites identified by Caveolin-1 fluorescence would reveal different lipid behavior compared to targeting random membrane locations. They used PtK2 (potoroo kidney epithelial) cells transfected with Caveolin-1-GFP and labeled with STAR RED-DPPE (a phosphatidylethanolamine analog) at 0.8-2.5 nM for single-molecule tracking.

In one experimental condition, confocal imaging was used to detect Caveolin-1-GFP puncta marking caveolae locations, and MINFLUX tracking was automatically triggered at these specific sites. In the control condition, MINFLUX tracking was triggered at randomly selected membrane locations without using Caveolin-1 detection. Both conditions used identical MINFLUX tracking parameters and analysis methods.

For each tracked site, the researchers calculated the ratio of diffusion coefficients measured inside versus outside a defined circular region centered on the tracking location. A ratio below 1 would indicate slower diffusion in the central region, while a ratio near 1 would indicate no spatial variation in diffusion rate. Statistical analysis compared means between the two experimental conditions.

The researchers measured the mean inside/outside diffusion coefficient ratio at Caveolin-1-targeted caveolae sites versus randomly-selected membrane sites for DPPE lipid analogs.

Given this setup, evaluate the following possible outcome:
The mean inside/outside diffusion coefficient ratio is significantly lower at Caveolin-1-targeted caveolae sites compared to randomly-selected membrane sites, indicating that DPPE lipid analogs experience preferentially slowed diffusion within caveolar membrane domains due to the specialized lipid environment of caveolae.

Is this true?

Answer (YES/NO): NO